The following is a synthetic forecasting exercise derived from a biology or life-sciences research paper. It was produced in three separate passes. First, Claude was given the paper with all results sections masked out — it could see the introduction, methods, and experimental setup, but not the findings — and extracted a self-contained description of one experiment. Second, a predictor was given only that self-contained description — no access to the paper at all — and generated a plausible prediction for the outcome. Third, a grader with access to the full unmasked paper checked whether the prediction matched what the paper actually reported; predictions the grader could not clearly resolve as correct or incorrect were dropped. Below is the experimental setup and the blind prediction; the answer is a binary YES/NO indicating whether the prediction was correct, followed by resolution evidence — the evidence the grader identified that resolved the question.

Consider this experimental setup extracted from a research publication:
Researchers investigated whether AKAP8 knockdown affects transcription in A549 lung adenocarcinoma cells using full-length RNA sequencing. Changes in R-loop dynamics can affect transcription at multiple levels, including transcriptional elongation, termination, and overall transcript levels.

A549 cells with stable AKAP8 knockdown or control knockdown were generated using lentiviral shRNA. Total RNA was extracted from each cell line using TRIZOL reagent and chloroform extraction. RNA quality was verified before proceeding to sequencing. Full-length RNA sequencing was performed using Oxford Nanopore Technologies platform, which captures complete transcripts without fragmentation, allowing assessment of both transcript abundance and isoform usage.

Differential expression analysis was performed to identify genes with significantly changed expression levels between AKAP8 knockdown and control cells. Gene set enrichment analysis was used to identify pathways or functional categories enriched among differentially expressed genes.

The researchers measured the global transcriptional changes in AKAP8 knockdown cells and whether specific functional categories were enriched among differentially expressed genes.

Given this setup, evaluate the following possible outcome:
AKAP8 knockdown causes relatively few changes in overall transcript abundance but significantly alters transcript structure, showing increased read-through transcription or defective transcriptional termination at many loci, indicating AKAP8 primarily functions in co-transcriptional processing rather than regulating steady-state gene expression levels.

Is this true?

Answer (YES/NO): NO